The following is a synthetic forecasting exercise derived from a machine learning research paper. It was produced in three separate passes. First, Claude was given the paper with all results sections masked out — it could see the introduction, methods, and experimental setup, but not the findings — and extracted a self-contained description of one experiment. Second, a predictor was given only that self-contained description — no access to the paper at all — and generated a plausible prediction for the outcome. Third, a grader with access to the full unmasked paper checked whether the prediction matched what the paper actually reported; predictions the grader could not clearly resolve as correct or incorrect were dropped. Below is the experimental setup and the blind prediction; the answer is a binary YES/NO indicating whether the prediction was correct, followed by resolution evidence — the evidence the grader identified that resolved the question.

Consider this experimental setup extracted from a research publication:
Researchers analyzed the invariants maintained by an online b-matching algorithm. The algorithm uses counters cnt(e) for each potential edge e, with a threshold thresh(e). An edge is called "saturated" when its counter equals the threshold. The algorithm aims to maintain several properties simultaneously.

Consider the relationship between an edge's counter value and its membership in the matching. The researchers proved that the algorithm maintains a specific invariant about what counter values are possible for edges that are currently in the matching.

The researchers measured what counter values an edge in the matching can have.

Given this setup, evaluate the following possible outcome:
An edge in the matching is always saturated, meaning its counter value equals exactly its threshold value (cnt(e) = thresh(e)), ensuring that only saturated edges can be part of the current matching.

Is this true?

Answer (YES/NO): NO